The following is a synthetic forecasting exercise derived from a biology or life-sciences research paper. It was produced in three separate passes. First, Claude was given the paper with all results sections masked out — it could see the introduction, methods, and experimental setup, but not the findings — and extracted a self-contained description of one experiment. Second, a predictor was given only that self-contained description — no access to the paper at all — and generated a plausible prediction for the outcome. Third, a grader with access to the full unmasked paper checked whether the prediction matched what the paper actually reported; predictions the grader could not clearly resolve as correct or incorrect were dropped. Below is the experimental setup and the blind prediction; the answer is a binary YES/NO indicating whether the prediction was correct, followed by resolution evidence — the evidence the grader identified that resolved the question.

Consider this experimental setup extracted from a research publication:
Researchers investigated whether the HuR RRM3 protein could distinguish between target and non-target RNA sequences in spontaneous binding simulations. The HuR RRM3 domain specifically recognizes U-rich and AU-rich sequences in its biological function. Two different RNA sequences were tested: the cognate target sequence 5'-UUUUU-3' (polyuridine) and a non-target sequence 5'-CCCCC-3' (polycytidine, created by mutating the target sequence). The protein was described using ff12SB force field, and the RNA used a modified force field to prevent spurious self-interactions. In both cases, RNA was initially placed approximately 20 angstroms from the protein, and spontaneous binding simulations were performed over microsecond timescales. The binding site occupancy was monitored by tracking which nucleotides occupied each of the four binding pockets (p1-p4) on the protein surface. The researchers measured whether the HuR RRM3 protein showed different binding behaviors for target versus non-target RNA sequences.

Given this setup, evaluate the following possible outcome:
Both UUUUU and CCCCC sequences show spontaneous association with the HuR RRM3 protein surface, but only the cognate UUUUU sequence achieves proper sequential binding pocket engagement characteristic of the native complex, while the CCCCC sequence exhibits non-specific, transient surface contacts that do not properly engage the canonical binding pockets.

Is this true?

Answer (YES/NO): YES